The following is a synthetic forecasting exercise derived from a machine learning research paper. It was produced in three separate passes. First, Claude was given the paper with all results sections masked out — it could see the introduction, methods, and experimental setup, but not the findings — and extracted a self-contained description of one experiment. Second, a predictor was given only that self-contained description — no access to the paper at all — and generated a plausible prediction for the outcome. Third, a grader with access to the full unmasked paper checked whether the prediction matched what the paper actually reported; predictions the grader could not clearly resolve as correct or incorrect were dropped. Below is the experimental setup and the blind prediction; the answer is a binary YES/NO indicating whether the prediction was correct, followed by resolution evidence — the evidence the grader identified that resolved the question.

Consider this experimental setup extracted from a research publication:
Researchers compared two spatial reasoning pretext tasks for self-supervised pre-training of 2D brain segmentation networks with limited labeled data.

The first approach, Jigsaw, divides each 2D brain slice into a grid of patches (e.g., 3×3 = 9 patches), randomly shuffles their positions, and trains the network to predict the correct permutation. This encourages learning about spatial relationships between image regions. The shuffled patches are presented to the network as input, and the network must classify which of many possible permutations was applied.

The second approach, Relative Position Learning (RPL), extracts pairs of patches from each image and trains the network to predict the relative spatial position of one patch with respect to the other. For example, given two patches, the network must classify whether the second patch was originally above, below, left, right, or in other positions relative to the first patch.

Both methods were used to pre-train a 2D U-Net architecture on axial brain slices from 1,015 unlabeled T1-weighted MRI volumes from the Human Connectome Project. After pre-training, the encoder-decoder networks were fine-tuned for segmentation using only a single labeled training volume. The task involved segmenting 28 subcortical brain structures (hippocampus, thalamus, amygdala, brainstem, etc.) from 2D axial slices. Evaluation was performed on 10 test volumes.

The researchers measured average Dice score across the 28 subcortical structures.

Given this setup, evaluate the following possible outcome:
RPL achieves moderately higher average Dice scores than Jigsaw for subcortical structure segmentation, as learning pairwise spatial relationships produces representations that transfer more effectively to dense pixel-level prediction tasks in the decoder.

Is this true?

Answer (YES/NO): YES